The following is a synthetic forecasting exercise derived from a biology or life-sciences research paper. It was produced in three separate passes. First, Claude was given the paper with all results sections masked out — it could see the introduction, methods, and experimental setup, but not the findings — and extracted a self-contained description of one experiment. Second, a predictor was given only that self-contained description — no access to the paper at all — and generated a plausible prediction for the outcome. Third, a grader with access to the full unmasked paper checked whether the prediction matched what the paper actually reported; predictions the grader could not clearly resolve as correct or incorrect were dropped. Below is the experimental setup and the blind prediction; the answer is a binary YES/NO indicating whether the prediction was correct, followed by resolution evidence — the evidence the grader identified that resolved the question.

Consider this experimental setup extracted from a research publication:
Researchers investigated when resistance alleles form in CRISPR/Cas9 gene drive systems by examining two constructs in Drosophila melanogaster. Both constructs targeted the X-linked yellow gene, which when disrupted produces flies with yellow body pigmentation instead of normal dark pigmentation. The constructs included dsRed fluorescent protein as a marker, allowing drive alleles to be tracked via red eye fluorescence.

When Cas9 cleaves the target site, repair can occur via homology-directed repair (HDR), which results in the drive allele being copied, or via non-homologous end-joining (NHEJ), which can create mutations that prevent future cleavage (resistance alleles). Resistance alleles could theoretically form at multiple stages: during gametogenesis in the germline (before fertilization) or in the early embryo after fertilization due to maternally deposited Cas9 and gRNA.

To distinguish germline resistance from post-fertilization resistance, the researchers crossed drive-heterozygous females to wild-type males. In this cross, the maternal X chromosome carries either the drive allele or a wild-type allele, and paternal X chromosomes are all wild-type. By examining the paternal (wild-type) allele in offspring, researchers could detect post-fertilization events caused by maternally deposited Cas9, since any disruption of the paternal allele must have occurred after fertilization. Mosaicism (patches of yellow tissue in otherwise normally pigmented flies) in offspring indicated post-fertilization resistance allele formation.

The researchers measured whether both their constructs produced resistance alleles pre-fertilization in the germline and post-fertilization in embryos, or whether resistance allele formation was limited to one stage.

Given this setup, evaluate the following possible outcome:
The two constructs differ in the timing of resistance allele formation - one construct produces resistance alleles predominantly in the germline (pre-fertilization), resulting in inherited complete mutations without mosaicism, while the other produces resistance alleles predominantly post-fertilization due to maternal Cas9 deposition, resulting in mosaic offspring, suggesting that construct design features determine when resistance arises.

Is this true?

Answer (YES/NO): NO